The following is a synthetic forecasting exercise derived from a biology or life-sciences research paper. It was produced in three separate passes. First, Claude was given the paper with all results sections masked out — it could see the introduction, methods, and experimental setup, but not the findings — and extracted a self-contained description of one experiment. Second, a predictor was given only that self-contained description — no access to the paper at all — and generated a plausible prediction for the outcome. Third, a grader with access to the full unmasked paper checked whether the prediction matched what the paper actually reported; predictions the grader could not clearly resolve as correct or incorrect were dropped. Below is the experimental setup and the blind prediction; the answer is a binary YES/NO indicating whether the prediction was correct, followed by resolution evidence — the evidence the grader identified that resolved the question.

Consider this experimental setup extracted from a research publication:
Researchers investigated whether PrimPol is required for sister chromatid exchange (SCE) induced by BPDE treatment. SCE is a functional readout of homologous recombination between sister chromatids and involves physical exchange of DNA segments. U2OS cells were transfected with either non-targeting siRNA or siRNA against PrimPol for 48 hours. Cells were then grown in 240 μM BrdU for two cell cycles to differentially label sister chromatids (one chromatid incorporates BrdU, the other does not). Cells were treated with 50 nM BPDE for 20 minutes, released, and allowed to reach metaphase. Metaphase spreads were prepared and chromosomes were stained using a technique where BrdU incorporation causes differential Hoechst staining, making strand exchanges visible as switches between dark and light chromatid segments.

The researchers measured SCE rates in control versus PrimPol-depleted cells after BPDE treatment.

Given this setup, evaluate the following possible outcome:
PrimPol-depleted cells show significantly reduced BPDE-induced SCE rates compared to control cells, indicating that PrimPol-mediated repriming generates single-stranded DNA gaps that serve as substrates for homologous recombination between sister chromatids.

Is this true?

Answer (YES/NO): YES